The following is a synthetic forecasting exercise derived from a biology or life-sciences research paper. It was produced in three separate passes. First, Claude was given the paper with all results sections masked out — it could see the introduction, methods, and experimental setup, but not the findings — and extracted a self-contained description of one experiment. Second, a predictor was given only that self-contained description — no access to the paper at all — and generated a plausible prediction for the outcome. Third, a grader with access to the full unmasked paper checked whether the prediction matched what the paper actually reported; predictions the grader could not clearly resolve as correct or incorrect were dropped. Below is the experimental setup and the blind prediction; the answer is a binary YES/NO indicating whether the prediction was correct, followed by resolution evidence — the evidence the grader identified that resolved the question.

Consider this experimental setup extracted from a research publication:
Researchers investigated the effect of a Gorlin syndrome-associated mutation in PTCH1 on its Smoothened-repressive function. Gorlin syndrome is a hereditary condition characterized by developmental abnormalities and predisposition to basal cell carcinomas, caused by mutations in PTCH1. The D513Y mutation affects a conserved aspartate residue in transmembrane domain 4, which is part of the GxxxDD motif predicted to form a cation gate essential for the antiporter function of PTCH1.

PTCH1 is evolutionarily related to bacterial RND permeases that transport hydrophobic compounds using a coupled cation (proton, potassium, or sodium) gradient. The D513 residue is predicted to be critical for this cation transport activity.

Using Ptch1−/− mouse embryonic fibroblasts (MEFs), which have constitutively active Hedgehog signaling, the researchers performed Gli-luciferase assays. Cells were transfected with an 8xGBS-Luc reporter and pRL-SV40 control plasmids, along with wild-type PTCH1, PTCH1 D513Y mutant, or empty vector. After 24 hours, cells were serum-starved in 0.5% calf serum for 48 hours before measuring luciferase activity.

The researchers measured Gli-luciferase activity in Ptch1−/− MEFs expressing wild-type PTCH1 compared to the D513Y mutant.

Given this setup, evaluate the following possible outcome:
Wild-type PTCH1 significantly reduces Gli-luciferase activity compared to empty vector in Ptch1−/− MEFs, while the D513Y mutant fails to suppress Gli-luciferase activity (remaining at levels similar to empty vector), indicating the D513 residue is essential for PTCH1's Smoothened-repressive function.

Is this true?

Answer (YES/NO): NO